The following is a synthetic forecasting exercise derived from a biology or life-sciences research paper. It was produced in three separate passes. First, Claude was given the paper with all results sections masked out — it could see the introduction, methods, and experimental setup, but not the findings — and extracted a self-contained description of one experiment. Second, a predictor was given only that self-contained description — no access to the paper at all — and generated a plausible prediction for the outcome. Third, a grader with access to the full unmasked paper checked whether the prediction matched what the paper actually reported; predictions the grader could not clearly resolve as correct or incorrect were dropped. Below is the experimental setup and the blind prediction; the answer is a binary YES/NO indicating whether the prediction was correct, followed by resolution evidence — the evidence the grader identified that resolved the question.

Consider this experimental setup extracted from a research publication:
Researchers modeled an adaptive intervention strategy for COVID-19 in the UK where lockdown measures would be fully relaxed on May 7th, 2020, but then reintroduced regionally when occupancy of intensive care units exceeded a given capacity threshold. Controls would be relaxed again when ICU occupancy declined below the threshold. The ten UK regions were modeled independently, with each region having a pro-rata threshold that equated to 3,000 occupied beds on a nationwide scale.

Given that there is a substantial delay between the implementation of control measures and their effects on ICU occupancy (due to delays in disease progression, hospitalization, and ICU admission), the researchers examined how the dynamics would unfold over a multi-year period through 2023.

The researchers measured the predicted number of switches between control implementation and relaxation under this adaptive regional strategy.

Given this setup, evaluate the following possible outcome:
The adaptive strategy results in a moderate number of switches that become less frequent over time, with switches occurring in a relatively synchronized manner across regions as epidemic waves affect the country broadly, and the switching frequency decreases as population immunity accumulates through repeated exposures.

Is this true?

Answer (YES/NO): NO